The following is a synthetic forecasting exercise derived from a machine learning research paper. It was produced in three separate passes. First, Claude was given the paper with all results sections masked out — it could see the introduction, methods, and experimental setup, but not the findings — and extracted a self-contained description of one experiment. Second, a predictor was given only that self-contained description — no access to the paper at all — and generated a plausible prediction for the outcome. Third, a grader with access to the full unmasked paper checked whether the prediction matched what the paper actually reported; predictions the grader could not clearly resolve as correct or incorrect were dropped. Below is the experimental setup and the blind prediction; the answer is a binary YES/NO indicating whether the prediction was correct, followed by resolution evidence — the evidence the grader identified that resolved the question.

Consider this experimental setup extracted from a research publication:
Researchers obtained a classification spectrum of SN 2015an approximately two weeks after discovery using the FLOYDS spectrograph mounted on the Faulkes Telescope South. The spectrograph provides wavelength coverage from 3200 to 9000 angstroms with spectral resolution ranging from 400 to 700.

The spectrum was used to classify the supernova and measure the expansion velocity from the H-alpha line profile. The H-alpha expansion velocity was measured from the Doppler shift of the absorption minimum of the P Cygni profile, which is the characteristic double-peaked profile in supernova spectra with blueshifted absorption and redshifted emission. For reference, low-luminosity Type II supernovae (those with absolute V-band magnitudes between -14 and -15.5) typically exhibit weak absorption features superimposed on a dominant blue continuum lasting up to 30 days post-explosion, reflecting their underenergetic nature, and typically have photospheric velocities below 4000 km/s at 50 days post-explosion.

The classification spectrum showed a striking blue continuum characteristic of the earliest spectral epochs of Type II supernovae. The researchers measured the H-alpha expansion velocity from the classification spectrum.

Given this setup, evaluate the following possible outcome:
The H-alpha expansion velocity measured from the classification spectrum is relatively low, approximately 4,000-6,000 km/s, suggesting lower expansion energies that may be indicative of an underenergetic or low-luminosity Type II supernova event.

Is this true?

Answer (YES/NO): NO